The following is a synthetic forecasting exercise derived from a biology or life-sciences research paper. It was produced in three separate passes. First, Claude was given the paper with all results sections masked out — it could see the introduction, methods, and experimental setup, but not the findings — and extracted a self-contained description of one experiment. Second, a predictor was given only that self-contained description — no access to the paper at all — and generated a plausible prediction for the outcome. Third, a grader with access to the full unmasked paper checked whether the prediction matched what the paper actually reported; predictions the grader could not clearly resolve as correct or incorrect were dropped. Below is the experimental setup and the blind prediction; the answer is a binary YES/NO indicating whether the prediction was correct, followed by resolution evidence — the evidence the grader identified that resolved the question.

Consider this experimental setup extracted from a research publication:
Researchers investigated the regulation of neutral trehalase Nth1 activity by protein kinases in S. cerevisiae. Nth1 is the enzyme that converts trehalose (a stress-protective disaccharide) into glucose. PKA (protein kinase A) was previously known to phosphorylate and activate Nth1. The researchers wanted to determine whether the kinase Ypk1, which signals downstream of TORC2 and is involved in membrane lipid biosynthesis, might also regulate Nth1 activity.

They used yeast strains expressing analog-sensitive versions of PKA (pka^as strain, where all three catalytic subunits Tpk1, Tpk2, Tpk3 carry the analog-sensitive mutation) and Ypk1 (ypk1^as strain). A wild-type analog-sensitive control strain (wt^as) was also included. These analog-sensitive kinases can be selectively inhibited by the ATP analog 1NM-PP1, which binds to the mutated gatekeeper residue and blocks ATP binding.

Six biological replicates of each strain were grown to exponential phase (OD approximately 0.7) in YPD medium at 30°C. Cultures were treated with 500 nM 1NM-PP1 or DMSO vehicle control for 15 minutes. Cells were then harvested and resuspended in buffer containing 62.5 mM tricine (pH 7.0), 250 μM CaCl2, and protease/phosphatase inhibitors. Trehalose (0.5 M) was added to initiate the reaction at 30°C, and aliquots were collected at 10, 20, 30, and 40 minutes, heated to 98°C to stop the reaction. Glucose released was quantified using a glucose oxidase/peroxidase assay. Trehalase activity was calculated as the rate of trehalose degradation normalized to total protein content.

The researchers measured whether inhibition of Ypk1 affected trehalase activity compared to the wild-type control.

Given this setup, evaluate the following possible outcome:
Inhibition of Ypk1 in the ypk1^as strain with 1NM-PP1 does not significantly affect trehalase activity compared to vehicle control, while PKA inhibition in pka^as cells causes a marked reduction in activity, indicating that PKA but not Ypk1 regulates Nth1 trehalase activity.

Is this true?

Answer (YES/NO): NO